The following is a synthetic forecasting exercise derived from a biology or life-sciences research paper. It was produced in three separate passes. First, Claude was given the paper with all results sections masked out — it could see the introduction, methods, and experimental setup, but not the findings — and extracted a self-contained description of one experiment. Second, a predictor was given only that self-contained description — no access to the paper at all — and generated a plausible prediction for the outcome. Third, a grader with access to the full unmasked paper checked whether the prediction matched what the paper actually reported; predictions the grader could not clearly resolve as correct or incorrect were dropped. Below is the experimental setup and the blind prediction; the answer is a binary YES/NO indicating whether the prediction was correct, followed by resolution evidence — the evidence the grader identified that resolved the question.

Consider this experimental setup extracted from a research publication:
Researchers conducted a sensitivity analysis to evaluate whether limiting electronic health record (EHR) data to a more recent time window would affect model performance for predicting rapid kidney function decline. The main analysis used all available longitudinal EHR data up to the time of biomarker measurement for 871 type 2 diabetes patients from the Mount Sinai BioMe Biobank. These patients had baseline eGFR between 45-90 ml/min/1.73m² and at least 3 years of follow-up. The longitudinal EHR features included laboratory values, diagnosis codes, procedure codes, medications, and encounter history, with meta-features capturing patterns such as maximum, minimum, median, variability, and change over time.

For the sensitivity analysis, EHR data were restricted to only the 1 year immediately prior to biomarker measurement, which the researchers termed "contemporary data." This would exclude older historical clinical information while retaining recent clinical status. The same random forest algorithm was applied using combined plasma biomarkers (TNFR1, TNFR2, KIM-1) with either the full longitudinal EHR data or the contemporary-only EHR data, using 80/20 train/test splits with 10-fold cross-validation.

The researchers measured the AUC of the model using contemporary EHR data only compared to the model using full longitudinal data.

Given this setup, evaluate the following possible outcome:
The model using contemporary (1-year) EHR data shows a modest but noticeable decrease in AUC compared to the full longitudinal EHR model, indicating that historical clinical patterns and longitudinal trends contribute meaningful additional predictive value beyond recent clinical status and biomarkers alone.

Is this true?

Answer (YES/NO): NO